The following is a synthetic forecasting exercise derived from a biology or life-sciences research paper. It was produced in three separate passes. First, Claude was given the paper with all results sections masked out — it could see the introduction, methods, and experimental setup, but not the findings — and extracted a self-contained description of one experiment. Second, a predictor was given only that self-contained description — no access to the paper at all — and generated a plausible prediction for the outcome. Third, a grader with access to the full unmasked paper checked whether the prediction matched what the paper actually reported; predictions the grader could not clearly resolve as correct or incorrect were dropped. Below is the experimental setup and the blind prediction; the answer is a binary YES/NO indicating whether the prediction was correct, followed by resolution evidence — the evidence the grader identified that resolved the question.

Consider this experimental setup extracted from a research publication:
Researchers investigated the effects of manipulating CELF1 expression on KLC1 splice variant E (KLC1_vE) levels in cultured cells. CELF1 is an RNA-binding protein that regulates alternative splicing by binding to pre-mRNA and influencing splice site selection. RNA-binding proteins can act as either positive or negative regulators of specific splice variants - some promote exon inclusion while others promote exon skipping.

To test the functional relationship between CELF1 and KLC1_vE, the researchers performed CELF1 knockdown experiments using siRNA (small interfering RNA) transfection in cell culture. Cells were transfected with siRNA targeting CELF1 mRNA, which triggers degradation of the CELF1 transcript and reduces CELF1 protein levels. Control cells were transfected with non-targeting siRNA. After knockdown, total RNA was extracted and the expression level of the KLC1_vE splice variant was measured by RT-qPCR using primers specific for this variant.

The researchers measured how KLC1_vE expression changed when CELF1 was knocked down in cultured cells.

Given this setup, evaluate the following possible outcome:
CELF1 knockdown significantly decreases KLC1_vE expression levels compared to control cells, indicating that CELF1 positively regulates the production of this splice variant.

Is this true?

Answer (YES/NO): NO